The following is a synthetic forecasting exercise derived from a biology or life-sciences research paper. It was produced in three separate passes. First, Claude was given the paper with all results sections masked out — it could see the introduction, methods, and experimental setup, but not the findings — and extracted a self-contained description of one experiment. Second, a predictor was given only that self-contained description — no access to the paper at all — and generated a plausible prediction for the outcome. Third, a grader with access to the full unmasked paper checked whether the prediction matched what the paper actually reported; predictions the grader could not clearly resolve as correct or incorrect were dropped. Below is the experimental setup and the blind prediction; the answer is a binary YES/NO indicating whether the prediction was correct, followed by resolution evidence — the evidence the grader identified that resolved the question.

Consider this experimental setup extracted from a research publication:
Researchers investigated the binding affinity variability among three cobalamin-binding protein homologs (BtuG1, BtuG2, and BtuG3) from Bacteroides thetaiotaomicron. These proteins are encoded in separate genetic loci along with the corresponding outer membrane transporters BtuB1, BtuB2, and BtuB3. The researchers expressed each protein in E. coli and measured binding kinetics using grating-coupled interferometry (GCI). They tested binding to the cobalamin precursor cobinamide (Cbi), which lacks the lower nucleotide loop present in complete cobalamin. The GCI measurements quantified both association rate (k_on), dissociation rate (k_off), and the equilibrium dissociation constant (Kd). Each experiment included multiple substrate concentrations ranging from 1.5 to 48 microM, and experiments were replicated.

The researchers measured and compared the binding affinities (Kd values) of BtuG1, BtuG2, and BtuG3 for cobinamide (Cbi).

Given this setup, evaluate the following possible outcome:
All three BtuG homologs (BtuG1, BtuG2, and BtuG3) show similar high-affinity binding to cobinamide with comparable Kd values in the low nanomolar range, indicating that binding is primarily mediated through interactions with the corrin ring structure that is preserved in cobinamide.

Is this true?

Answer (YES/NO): NO